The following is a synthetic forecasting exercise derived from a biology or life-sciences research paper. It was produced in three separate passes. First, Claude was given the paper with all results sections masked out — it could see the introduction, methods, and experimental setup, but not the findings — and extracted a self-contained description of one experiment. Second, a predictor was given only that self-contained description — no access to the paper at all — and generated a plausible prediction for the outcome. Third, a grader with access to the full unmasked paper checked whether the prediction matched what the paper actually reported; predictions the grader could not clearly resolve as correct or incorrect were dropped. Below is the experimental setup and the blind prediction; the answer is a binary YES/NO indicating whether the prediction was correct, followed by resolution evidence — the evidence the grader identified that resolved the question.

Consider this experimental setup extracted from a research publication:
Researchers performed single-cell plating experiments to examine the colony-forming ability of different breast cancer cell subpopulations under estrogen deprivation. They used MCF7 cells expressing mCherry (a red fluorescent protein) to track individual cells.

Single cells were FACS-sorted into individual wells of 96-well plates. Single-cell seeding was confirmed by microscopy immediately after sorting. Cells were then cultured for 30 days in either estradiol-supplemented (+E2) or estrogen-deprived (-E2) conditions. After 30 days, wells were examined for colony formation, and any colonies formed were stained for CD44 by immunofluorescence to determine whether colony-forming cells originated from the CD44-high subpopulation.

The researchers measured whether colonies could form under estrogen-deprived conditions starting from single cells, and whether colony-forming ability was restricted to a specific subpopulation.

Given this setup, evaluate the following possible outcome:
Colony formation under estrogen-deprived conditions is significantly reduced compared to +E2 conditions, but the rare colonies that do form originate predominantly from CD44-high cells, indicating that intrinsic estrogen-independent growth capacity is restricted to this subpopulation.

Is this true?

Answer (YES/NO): YES